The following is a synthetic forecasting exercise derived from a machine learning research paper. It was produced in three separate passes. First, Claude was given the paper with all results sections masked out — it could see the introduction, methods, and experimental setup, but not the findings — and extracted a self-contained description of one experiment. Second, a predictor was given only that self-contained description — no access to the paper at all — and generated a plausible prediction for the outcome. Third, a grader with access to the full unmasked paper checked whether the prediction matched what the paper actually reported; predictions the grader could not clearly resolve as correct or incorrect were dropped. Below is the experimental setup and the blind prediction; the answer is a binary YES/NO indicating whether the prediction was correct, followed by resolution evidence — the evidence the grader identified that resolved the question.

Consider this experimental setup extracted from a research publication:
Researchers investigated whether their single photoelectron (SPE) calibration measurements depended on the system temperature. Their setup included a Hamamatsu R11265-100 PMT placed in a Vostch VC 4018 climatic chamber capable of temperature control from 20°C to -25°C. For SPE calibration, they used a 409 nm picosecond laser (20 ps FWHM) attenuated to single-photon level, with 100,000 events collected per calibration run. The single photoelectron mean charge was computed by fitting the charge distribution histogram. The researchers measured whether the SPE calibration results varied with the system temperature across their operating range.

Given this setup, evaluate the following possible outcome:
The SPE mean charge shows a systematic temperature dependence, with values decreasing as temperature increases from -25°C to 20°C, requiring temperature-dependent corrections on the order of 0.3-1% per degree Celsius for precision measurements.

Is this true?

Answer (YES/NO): NO